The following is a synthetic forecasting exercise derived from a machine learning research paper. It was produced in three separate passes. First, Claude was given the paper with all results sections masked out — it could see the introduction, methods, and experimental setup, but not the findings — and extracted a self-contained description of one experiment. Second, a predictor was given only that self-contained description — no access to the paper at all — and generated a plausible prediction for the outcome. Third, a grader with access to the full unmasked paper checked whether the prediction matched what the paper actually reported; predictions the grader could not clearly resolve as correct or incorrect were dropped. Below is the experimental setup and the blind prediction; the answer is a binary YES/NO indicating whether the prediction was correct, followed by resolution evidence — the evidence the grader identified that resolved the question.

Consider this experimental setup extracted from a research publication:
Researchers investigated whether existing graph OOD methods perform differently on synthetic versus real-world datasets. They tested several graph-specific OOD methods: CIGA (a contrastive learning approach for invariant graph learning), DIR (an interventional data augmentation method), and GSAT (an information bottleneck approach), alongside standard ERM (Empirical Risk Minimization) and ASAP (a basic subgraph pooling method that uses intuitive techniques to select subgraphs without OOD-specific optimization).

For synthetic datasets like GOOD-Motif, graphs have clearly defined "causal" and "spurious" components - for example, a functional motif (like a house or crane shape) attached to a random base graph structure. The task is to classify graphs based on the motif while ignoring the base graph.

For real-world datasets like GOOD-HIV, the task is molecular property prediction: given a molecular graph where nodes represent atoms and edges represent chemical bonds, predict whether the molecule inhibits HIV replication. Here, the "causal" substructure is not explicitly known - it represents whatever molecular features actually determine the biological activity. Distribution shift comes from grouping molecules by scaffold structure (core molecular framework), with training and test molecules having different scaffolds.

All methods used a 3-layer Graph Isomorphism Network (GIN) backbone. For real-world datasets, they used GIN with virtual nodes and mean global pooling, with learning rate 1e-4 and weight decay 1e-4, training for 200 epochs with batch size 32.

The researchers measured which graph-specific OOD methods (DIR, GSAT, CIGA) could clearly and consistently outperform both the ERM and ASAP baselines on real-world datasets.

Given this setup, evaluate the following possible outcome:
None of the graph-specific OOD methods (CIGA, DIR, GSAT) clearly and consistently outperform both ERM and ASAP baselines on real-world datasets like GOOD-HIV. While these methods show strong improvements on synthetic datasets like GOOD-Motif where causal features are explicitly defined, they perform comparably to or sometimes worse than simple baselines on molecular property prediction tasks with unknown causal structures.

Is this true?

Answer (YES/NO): YES